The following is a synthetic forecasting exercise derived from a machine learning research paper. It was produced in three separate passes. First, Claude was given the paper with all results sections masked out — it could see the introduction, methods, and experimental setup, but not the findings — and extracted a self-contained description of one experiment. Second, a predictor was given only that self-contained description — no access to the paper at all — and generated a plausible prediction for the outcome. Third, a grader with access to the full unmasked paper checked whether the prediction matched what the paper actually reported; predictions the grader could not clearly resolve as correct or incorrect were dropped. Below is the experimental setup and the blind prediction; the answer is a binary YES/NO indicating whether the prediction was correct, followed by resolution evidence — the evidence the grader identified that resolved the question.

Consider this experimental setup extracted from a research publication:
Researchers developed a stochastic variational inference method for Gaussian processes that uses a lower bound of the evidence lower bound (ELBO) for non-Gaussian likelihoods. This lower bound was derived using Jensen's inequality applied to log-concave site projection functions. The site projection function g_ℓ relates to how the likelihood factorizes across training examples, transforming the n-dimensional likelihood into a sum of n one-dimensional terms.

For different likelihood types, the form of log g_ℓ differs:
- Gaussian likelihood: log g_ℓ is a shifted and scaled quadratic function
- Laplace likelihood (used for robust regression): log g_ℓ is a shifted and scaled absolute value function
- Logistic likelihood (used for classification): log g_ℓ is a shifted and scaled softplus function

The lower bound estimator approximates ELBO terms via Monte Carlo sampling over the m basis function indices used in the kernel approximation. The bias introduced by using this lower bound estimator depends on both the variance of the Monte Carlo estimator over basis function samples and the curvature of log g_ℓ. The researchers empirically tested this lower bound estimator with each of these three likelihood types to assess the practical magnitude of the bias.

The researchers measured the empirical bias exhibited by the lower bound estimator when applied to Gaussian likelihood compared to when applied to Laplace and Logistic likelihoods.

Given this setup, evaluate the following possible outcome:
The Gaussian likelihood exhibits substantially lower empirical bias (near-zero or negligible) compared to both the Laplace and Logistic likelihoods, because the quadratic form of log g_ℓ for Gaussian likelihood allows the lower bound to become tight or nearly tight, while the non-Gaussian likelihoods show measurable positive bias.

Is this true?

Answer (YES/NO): NO